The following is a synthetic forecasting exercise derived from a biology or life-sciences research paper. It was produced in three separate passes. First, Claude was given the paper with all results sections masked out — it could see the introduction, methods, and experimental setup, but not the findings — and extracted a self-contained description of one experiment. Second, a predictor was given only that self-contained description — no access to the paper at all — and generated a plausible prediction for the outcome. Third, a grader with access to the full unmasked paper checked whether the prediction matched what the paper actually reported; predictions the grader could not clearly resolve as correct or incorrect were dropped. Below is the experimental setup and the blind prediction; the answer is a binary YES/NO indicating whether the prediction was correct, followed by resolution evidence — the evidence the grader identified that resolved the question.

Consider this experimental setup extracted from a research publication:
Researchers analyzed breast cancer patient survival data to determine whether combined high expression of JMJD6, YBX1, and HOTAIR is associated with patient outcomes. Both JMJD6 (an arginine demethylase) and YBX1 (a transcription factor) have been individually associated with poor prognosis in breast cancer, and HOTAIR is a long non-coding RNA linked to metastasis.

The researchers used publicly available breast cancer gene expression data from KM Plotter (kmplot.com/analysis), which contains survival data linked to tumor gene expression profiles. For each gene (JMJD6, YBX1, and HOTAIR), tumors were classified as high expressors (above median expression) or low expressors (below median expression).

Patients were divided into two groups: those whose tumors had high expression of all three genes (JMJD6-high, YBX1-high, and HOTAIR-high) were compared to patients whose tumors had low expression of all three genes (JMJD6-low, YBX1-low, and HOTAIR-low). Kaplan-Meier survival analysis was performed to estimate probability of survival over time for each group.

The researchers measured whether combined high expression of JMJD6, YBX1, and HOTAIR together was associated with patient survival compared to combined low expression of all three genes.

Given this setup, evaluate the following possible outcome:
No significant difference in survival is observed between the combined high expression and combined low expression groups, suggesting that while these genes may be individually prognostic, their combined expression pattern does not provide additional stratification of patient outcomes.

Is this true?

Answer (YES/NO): NO